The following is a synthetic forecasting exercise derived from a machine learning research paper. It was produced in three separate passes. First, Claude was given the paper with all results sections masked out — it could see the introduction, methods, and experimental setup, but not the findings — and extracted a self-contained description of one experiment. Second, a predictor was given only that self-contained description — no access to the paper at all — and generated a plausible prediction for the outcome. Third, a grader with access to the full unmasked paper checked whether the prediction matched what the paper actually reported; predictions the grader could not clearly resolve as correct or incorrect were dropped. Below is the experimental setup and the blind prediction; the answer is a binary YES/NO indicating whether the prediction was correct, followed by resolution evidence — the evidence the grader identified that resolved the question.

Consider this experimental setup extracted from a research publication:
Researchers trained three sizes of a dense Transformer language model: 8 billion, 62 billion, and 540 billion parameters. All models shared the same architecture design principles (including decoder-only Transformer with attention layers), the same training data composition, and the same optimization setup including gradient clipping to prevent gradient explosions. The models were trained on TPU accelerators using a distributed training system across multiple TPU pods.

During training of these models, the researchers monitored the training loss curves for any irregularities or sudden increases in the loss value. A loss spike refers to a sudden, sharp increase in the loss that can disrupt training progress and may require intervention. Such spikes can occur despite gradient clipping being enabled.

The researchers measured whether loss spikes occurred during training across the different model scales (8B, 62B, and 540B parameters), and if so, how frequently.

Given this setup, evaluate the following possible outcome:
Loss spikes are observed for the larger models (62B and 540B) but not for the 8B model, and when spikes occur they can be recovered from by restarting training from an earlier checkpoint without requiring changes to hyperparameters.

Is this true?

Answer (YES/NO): NO